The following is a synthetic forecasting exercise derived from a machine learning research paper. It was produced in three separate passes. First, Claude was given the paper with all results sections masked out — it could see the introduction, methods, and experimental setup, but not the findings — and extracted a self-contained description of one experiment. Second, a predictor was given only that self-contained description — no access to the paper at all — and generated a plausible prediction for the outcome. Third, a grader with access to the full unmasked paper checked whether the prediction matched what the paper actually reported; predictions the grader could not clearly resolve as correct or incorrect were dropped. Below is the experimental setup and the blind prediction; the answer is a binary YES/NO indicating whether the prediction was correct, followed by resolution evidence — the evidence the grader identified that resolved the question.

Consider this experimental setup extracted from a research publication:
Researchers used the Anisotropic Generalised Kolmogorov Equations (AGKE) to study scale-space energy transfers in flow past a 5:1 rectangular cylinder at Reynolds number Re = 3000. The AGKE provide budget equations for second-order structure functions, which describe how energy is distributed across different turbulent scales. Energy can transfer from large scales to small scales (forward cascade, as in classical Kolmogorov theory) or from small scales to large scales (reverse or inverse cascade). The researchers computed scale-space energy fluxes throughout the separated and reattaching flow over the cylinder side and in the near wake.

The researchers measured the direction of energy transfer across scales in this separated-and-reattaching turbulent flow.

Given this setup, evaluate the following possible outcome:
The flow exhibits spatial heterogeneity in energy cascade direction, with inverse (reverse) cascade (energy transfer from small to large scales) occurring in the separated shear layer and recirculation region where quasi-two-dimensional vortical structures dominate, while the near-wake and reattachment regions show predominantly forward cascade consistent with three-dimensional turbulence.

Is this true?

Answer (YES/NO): NO